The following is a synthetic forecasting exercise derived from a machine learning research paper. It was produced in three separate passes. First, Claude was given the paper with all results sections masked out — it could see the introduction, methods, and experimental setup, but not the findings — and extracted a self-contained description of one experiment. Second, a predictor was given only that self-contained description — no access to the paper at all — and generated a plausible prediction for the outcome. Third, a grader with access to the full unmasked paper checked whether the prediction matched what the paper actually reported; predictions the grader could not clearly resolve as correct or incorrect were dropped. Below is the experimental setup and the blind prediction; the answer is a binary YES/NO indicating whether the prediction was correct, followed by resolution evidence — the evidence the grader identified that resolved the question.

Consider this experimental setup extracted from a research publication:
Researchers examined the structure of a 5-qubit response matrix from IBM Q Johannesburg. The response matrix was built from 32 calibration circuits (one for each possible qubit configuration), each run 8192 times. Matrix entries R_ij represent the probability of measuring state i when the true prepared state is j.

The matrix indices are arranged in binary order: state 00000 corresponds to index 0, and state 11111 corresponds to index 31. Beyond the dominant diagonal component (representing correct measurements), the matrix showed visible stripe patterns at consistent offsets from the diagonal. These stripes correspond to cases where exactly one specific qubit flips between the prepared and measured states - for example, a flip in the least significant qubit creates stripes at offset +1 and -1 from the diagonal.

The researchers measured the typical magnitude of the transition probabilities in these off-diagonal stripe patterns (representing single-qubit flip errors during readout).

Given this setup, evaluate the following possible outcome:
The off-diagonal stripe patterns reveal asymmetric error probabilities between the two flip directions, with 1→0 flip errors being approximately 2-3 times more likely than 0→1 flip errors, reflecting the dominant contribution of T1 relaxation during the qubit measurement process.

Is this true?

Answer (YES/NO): YES